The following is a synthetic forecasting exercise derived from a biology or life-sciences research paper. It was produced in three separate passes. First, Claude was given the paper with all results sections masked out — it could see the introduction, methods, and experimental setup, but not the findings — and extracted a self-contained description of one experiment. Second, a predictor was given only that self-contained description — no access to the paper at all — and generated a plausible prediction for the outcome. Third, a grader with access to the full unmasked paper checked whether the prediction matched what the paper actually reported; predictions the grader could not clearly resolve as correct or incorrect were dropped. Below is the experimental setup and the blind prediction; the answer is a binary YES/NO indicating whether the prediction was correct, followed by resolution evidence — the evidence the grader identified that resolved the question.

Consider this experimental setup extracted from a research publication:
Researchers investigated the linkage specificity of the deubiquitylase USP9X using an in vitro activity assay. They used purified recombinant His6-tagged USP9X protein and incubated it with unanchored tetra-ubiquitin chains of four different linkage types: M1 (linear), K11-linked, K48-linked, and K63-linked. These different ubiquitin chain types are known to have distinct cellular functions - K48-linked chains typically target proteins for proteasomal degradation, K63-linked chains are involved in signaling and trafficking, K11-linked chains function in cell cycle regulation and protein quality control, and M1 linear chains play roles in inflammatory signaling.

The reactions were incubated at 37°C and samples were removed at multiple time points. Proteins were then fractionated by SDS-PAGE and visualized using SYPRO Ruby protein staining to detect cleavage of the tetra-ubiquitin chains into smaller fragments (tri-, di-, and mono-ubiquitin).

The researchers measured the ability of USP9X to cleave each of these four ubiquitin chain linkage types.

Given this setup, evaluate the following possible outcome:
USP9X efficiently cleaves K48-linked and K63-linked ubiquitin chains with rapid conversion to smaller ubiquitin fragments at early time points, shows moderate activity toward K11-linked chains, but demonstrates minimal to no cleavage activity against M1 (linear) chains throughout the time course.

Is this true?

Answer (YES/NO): NO